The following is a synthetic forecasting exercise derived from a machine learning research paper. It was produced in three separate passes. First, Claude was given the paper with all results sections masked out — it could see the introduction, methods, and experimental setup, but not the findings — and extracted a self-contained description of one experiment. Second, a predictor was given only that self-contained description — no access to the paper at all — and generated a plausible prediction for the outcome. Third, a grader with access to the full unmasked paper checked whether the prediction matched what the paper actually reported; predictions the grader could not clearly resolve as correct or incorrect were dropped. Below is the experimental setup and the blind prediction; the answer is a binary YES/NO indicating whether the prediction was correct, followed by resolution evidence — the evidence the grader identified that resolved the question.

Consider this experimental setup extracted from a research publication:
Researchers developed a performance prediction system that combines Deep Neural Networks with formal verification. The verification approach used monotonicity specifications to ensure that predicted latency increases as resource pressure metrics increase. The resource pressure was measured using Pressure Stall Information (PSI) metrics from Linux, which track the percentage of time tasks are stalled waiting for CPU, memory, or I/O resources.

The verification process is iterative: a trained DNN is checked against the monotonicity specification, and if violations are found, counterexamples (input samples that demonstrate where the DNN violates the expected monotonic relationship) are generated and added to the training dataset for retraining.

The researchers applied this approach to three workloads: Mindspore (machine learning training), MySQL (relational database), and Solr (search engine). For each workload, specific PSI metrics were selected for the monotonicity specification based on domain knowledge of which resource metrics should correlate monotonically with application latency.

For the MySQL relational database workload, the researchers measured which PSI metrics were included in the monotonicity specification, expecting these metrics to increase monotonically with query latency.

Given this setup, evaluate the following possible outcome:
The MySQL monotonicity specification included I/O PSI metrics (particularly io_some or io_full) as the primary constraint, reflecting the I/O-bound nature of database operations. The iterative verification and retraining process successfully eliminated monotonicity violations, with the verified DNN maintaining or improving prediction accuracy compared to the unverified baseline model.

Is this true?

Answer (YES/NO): NO